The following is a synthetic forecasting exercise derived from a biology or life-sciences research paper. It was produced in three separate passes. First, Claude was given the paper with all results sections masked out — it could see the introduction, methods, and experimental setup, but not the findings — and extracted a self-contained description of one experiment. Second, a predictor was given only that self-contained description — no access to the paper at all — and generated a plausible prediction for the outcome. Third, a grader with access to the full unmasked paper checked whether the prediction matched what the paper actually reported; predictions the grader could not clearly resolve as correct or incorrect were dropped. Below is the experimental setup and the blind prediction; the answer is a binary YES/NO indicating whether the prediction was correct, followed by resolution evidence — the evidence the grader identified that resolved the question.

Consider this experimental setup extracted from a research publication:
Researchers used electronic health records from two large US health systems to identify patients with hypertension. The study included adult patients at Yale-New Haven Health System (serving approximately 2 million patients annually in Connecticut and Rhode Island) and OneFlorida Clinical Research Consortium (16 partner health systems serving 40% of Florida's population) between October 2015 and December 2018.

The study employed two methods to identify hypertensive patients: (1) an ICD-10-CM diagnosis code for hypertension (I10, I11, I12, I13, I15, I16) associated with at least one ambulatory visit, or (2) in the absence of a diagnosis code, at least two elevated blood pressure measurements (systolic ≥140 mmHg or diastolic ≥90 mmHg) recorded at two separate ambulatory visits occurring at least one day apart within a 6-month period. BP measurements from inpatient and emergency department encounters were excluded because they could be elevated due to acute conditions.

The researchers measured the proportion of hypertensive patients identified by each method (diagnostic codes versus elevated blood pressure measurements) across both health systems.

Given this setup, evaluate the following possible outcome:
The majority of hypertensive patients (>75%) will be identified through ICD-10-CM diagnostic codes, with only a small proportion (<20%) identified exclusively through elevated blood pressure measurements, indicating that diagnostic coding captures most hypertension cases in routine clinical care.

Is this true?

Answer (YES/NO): NO